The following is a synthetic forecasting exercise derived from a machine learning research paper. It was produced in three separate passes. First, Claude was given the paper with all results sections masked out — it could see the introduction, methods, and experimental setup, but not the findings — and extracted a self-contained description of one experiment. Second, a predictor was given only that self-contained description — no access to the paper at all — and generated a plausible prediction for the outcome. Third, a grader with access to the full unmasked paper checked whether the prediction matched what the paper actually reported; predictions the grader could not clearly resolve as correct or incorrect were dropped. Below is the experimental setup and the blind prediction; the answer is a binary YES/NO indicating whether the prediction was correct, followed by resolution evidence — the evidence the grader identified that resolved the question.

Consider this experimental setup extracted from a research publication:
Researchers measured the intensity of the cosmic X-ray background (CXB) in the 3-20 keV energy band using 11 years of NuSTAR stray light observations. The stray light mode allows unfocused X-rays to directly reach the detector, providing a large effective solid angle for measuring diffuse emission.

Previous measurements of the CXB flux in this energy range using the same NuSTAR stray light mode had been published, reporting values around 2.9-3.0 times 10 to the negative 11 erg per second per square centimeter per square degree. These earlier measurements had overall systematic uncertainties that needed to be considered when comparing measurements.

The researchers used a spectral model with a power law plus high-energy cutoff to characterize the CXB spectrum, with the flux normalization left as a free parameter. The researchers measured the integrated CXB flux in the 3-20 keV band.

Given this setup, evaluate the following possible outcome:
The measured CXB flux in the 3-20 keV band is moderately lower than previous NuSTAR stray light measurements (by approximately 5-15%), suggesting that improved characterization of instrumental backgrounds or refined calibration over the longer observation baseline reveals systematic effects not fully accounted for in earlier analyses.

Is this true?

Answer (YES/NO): NO